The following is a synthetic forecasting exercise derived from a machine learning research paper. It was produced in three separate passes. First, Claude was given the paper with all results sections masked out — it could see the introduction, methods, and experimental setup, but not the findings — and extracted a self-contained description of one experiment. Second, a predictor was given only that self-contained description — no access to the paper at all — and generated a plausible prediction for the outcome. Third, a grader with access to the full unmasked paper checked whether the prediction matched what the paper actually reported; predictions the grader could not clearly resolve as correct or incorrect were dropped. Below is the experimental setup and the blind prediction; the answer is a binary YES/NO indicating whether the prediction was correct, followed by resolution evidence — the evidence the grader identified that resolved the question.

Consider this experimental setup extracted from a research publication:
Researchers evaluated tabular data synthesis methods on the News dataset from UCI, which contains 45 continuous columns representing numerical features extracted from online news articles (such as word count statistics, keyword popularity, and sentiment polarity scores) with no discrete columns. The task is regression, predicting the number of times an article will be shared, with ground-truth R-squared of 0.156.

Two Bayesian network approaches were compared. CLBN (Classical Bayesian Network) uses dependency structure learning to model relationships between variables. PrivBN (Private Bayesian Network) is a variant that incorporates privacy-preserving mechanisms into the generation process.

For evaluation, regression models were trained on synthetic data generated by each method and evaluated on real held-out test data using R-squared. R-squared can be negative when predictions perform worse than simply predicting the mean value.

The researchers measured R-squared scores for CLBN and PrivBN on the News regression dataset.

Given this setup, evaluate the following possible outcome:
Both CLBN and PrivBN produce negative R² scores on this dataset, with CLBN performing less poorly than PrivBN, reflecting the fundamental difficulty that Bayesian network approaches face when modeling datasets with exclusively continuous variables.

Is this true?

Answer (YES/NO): NO